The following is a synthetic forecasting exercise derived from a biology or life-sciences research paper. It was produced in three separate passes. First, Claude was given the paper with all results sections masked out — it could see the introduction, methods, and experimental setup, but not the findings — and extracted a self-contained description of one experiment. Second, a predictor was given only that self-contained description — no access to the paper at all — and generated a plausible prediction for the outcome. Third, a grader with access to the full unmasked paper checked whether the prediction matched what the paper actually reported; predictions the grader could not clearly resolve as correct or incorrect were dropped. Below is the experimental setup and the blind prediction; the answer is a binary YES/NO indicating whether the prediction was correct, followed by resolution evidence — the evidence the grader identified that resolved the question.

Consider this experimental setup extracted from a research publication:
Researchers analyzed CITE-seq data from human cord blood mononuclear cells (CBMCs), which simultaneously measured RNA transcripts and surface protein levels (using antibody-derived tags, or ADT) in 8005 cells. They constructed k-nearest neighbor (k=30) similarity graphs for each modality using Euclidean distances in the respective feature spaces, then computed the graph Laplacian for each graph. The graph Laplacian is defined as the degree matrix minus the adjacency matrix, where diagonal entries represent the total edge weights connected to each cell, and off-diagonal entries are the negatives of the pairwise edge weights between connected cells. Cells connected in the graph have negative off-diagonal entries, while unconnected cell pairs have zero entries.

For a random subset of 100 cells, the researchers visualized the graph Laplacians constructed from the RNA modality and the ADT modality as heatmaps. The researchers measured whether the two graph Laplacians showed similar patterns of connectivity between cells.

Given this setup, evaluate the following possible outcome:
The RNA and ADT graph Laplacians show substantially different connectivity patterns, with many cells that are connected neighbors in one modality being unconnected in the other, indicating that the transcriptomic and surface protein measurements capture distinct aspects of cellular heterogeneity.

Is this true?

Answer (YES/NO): YES